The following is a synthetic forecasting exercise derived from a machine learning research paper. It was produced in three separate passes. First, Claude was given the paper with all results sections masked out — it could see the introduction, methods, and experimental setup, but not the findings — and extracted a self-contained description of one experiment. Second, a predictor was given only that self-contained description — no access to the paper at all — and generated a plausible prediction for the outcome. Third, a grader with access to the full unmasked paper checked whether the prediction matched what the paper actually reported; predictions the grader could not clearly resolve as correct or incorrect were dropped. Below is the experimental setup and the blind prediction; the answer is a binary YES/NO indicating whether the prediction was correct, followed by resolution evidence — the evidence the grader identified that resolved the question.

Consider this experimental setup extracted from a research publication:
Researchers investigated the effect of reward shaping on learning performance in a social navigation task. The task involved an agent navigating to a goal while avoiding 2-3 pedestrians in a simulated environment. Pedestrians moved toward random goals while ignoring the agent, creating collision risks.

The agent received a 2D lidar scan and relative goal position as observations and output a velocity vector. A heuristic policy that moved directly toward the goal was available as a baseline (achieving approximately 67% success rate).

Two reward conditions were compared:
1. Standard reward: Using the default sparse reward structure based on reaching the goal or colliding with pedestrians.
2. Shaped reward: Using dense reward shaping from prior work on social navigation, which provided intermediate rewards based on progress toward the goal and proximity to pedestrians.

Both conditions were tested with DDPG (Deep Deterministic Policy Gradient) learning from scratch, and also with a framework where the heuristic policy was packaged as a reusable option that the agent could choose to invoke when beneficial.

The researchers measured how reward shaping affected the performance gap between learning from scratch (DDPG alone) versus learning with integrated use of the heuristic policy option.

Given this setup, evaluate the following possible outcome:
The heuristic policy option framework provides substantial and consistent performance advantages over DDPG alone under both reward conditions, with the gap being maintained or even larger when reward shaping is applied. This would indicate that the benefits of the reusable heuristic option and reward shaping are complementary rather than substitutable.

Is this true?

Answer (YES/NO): NO